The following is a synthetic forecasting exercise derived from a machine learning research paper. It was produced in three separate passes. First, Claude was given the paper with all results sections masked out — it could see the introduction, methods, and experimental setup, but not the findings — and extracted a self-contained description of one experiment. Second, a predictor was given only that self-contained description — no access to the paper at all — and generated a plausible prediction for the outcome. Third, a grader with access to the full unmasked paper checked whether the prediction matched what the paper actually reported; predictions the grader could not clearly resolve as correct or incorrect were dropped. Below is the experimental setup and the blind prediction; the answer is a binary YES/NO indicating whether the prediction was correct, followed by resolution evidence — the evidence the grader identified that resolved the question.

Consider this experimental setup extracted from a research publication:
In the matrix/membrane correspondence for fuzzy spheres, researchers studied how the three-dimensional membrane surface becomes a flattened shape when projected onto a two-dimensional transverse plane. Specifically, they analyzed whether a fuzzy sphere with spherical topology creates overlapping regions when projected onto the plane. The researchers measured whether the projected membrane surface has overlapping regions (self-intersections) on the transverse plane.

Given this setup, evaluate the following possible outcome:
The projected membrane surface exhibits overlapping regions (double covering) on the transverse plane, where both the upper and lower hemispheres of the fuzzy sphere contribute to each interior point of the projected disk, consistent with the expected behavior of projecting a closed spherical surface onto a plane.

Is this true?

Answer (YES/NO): NO